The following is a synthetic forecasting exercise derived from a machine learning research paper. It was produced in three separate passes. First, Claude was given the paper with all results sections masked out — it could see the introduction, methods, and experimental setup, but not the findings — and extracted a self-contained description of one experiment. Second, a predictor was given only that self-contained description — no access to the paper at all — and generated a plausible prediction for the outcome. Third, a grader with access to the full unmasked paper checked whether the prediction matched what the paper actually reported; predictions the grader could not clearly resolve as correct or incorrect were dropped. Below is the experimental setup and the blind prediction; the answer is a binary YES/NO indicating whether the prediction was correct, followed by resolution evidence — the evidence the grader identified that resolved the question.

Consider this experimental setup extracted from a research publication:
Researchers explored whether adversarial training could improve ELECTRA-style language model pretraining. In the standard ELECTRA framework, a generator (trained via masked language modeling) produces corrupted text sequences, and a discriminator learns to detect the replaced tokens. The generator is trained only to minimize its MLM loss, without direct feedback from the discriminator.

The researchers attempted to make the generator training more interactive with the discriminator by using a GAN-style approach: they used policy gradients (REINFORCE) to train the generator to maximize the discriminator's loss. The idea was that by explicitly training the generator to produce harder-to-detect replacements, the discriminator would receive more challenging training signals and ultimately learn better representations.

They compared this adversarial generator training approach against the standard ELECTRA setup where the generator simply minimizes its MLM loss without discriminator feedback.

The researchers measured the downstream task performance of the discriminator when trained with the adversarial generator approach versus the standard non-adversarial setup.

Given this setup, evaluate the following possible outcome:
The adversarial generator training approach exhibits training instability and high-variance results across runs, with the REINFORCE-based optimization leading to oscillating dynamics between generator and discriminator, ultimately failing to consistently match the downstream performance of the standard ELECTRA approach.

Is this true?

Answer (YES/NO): NO